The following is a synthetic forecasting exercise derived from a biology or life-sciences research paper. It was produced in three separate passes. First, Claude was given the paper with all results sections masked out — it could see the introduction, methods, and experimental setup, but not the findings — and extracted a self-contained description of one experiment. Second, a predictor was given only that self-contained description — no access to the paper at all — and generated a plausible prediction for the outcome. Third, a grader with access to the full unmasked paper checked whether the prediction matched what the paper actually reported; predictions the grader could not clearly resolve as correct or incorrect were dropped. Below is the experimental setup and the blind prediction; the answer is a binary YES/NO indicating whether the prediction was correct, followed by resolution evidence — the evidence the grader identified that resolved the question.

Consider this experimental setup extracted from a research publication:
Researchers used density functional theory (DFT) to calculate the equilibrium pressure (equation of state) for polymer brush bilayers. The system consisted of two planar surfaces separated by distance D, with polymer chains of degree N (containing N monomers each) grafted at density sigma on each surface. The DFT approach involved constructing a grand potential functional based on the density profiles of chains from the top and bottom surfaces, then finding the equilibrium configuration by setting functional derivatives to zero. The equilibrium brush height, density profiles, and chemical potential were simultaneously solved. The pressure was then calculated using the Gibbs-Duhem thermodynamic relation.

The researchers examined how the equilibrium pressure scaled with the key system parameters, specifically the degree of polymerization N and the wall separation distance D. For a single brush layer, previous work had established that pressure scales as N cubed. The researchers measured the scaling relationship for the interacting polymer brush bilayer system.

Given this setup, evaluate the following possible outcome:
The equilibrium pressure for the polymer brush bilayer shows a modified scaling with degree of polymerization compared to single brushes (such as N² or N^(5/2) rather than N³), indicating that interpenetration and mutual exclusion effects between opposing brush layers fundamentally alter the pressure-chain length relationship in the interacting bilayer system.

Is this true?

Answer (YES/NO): YES